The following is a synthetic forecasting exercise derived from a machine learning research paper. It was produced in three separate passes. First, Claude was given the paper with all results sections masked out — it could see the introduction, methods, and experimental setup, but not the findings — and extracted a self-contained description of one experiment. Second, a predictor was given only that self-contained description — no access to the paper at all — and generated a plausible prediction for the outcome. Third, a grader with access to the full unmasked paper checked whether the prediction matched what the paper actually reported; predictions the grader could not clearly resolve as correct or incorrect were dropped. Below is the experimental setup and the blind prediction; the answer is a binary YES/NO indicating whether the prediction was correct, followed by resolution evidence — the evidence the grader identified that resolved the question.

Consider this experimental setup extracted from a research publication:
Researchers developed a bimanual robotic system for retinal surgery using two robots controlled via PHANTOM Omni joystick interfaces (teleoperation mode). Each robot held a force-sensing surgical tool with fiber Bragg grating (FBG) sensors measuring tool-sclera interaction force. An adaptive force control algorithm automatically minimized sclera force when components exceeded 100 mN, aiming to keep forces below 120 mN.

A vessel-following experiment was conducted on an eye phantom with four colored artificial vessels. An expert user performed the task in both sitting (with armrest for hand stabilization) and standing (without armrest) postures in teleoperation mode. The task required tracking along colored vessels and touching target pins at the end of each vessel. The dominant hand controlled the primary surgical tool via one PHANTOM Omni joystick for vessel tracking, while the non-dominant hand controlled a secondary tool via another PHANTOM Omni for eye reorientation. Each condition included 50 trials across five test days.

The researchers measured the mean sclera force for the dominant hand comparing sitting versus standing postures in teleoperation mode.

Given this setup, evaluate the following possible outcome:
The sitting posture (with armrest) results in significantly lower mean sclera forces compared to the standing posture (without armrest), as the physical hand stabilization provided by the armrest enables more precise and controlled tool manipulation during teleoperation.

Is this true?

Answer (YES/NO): YES